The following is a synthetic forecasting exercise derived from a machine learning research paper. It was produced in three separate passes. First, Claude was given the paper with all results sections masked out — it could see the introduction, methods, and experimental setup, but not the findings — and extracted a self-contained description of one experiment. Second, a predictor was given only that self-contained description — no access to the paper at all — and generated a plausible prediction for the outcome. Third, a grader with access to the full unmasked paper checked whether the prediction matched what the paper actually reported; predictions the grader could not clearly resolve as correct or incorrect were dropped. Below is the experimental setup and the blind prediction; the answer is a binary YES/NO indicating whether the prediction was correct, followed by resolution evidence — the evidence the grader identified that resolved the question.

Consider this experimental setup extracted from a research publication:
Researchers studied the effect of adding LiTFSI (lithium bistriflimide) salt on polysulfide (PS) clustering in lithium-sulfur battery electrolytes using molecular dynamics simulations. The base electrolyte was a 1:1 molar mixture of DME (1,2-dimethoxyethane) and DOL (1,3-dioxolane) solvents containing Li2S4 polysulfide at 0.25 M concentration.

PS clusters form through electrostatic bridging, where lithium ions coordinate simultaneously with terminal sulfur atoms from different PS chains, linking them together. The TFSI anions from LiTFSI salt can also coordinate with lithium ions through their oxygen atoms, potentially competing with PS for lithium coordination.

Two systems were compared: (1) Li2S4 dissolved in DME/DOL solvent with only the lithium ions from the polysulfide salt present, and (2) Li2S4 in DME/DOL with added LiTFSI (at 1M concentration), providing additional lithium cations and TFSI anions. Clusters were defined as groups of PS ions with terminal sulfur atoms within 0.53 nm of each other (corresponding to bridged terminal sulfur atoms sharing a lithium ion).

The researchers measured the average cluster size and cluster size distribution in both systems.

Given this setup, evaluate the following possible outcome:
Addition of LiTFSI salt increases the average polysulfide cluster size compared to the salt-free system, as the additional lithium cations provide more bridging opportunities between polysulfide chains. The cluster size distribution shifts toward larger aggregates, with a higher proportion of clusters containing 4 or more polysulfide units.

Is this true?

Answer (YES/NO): NO